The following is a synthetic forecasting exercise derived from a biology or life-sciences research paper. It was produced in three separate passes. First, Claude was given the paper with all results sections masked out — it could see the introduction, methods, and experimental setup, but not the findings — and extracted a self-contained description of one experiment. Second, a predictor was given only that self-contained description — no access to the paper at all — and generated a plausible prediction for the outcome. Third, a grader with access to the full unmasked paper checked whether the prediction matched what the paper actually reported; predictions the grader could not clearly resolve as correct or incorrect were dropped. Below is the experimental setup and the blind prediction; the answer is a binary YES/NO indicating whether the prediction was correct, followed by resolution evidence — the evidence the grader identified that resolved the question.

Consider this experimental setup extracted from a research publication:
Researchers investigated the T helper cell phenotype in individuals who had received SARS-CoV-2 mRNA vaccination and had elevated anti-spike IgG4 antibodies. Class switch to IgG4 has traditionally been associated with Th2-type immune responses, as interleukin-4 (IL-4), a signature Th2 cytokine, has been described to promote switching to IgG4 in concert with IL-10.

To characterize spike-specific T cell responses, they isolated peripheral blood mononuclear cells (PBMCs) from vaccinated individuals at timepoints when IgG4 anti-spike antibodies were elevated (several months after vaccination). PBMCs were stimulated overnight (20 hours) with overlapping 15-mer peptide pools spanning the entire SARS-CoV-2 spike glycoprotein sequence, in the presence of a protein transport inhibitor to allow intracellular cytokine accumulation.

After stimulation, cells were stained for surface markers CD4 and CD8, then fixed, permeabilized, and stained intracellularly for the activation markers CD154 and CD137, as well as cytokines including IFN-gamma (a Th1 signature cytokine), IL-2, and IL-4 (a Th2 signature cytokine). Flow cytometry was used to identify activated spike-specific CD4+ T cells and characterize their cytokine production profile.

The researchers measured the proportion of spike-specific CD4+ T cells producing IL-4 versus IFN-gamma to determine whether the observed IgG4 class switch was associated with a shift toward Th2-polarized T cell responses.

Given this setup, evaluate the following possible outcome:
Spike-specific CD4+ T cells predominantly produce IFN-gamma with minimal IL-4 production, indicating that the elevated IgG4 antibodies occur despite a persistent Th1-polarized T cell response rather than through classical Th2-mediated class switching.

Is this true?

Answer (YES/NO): YES